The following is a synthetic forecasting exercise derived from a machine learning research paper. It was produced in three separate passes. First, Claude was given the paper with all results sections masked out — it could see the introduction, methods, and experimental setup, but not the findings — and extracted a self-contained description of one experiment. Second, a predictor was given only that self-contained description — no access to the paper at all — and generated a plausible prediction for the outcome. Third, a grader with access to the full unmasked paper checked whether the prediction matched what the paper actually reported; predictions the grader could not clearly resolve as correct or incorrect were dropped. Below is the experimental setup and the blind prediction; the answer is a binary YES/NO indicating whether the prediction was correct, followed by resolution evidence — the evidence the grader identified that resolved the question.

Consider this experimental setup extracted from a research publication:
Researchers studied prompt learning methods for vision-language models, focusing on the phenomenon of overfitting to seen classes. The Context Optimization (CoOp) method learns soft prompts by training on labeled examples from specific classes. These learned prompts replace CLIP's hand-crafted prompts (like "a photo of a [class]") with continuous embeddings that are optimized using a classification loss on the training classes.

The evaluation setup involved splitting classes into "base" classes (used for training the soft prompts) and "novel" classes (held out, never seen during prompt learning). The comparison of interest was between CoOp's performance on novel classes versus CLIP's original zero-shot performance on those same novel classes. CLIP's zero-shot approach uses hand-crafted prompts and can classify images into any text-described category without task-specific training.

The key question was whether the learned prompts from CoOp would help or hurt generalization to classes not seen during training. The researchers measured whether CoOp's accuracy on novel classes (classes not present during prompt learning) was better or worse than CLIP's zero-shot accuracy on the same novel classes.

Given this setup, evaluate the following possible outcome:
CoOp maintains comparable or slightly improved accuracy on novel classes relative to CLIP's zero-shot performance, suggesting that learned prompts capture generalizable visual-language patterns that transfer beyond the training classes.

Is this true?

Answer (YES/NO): NO